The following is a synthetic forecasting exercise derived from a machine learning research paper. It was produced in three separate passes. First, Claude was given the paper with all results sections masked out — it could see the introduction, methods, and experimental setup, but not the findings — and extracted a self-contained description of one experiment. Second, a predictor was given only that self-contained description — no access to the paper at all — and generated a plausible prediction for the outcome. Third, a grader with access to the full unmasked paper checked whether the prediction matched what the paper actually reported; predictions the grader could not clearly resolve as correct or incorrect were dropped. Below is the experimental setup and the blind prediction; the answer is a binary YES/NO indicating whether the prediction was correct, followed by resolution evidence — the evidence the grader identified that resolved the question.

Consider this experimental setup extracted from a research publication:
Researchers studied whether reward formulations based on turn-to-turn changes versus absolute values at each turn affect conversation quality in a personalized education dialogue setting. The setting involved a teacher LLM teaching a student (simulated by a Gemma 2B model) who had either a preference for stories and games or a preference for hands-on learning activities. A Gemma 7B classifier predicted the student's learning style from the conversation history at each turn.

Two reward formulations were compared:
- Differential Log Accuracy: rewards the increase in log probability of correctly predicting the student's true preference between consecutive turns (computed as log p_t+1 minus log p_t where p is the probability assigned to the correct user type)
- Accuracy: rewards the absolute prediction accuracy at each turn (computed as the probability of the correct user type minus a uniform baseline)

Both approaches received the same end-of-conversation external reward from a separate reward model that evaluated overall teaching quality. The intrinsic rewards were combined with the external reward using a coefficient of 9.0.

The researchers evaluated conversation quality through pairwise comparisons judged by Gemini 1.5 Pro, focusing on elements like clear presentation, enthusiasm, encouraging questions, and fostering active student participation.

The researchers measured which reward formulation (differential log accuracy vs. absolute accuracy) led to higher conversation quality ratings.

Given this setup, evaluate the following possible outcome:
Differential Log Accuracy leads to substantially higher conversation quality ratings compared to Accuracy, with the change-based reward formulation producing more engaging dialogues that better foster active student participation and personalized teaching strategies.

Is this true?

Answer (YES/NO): YES